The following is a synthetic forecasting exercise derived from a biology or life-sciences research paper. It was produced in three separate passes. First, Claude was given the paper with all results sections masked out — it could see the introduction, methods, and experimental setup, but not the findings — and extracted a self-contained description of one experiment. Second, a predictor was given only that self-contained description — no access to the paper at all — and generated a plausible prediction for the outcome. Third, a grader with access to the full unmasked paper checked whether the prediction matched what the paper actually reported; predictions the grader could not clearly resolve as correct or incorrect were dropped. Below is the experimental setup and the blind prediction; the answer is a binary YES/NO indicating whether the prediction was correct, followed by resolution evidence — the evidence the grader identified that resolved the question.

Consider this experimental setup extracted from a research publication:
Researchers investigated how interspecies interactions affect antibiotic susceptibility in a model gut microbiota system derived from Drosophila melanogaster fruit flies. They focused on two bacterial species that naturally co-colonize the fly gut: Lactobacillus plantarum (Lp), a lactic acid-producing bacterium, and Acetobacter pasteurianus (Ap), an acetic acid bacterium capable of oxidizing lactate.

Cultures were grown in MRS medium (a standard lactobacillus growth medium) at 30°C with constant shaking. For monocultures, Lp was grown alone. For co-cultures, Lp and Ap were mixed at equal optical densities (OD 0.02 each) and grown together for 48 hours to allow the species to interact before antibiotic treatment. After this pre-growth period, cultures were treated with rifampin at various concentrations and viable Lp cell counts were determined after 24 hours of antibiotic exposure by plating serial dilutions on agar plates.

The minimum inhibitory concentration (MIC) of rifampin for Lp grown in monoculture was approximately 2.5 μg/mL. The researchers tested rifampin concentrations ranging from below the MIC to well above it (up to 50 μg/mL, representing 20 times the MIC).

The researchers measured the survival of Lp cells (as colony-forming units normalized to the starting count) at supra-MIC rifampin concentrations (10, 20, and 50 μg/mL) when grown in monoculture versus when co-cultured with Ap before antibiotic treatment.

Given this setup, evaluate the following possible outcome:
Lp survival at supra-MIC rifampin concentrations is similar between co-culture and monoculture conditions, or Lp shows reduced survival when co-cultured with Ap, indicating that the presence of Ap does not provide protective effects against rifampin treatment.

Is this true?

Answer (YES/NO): NO